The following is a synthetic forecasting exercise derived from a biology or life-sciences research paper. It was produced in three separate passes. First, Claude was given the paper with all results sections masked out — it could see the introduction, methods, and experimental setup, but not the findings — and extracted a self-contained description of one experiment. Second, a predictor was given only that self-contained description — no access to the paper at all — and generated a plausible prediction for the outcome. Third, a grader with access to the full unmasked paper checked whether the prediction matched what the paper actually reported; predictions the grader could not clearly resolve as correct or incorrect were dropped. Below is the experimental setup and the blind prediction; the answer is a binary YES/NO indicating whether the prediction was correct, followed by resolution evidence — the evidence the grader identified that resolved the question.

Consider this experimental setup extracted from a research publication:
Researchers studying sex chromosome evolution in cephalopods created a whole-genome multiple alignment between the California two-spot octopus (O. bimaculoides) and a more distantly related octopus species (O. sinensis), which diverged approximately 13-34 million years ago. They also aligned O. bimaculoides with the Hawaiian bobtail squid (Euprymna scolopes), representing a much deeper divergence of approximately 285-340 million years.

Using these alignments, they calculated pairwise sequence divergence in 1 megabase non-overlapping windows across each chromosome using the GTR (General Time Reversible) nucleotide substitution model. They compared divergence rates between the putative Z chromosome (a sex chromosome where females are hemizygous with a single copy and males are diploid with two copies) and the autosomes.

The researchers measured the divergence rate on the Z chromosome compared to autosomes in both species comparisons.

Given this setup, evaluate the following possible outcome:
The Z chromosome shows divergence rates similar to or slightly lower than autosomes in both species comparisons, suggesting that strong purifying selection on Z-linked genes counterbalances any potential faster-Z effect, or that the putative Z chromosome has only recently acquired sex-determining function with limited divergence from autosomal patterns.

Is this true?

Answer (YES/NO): NO